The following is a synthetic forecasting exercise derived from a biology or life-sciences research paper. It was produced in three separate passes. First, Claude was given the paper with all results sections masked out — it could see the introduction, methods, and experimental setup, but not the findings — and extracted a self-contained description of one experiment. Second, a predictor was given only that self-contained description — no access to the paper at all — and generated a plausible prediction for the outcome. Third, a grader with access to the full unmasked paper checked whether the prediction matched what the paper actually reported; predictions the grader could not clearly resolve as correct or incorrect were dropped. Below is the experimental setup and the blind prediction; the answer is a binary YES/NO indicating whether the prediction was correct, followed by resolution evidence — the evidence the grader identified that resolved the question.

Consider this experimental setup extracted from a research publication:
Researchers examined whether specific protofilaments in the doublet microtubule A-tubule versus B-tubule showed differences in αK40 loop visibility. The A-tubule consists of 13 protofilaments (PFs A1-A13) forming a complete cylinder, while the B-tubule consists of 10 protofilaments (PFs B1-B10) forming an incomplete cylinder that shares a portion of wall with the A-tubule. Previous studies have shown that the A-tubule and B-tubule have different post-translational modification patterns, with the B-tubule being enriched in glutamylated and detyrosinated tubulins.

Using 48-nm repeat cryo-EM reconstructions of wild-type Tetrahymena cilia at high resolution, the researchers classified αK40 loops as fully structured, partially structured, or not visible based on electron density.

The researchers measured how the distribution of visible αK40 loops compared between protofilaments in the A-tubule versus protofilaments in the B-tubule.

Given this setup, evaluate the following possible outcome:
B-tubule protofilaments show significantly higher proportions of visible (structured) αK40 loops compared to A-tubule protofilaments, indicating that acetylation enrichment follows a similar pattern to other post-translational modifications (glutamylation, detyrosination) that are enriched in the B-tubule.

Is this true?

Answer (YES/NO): NO